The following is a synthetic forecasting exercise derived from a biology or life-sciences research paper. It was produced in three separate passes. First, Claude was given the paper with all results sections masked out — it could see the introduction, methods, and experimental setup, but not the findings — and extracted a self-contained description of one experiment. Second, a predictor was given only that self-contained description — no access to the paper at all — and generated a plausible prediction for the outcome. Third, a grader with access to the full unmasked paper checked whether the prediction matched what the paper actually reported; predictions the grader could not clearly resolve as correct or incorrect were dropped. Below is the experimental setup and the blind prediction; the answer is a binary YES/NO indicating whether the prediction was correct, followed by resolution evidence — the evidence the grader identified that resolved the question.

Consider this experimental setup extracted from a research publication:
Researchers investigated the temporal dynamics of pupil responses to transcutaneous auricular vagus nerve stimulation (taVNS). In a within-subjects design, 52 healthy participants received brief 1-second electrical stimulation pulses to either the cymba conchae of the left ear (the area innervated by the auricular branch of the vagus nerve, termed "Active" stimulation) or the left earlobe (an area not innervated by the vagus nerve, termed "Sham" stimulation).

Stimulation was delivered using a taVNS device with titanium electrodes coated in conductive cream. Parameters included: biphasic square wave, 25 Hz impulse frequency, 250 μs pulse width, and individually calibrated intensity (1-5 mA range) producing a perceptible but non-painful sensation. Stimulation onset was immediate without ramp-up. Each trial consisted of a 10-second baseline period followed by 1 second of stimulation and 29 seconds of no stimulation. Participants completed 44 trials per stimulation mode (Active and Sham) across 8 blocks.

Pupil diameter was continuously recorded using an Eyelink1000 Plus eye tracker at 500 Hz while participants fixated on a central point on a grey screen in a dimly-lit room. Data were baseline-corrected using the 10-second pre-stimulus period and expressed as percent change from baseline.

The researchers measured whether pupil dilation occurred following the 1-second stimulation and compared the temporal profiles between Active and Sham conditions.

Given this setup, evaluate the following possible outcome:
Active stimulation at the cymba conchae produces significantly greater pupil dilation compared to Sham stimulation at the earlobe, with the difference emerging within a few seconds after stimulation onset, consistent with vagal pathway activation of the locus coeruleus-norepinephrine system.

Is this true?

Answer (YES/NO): YES